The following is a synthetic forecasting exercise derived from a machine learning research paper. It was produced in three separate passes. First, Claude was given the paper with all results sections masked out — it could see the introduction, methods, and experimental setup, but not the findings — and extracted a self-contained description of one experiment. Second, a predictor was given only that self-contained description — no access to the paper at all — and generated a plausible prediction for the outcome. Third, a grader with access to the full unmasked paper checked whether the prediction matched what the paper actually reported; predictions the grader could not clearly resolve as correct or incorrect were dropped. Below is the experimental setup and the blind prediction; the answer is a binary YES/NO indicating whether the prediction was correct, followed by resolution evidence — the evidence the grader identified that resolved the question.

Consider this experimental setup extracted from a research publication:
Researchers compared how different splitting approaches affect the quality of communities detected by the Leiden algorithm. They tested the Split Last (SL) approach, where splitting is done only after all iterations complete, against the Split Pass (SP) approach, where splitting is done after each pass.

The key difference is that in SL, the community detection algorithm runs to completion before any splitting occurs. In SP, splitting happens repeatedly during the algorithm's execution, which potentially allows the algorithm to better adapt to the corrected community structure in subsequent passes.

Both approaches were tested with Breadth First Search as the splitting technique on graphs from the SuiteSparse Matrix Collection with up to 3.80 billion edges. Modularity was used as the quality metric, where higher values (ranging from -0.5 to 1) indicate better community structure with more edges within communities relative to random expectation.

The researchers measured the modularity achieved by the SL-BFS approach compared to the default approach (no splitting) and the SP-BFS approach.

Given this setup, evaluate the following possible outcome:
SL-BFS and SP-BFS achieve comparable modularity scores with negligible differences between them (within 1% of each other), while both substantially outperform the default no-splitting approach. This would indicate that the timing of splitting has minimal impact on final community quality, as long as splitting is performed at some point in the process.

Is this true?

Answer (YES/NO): NO